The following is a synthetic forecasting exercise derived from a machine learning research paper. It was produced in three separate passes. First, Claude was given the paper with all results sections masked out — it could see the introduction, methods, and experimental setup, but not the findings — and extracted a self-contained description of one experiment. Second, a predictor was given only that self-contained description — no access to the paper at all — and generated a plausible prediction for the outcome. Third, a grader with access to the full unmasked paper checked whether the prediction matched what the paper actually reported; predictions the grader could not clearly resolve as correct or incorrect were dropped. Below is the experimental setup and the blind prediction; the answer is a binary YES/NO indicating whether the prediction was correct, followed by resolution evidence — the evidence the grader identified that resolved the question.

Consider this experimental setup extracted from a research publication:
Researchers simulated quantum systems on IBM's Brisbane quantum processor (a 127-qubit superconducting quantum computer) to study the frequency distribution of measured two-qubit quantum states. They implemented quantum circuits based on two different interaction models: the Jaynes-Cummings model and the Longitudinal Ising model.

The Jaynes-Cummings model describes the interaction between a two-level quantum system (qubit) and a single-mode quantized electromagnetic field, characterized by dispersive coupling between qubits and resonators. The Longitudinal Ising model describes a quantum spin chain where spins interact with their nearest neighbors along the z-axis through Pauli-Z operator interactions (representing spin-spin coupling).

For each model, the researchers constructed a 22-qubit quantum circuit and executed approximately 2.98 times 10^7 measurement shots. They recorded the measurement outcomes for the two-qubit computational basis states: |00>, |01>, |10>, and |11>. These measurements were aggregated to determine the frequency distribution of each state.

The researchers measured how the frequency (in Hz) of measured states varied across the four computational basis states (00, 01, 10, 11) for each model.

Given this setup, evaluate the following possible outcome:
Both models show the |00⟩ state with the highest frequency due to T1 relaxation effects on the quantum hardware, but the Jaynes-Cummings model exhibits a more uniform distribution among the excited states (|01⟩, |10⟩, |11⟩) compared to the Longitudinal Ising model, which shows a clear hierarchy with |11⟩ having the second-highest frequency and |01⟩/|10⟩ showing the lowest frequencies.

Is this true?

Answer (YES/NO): NO